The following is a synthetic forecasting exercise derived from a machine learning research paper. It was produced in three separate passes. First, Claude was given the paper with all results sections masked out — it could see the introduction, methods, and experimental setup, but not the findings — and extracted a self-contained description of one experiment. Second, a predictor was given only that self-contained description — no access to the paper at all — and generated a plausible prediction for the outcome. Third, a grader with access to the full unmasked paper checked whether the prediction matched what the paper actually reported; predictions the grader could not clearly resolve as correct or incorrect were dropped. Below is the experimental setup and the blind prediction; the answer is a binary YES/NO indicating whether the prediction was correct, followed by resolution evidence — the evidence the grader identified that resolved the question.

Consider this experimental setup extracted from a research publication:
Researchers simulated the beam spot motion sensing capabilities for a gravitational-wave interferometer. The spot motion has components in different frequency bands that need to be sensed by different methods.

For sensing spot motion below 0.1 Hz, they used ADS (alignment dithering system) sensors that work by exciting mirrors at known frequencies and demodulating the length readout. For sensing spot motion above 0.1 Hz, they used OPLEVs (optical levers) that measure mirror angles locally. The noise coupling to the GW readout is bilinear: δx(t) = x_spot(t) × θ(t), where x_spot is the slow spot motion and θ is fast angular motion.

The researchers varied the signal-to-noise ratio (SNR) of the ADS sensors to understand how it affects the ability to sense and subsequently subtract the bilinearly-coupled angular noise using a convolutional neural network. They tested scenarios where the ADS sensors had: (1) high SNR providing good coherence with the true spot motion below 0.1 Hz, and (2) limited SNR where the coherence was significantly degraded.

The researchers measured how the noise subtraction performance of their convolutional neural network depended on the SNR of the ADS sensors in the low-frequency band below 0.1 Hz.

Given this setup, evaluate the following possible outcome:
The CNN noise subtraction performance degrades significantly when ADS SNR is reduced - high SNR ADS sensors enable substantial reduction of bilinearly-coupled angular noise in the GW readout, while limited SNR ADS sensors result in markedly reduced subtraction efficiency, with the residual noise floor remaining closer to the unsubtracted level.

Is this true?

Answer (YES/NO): YES